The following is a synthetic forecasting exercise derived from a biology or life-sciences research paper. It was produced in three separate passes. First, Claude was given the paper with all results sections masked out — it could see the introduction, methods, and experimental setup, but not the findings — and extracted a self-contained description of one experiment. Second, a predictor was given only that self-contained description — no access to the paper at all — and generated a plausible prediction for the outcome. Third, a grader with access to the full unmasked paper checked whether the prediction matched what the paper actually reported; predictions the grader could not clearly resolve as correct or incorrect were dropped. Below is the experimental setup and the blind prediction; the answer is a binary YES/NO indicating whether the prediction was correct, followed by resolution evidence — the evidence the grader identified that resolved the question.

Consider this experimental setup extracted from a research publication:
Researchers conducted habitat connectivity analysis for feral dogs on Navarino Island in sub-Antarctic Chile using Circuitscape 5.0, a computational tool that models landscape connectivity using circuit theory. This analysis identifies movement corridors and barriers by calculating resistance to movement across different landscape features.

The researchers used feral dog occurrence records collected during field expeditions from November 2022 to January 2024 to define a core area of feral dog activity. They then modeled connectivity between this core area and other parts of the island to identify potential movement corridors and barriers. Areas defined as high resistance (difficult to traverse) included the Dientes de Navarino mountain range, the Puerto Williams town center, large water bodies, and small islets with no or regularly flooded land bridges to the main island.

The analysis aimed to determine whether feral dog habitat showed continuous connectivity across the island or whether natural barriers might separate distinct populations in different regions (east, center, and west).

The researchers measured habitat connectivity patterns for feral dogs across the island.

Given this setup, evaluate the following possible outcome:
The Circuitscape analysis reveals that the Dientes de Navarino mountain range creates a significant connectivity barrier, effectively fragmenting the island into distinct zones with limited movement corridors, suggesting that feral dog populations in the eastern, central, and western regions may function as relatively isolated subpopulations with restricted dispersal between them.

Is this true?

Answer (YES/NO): NO